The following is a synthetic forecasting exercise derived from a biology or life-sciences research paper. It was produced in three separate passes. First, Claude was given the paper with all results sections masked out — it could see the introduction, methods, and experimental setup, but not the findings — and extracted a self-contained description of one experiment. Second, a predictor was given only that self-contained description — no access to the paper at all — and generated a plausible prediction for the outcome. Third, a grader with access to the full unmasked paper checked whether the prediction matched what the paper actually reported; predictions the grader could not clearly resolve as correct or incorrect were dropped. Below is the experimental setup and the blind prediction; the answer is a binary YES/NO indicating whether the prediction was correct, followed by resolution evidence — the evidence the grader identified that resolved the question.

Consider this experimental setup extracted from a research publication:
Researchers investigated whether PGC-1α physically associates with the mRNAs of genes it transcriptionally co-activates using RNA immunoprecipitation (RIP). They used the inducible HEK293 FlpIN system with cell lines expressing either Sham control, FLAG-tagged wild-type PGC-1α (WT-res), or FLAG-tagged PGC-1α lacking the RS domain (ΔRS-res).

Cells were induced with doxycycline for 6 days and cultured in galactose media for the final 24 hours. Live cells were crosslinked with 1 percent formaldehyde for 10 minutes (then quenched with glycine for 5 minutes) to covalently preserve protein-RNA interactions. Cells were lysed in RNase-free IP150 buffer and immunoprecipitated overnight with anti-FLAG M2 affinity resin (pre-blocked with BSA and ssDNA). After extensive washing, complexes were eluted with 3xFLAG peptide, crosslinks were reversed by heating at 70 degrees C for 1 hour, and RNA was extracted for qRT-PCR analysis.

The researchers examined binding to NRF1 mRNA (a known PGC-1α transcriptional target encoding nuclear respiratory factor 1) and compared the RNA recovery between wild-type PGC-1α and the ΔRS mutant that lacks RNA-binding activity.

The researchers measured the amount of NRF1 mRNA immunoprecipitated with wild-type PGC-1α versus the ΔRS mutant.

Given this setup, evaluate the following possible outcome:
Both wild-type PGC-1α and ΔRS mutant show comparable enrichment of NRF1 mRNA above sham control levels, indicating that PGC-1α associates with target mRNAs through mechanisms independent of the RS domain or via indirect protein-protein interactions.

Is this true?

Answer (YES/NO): NO